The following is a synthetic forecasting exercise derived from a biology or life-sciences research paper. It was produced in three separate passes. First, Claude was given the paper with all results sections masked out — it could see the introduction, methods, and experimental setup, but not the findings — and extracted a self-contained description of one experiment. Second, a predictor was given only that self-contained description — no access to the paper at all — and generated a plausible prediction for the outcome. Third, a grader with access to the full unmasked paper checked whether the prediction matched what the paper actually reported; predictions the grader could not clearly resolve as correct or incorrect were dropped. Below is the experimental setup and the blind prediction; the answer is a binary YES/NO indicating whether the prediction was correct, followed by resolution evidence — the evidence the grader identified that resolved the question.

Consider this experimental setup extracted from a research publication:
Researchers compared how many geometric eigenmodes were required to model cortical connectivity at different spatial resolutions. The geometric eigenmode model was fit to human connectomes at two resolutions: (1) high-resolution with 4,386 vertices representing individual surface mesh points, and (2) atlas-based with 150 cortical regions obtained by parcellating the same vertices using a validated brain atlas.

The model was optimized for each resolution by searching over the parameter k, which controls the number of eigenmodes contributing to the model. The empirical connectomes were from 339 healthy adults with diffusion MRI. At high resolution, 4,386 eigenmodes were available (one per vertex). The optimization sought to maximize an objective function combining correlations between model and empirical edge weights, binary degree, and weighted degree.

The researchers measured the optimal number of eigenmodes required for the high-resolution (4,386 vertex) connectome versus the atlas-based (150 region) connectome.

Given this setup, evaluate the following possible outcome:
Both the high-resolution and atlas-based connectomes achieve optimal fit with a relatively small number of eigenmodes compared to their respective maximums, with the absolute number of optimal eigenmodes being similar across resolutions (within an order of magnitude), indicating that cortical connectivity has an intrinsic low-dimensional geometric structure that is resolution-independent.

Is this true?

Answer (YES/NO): NO